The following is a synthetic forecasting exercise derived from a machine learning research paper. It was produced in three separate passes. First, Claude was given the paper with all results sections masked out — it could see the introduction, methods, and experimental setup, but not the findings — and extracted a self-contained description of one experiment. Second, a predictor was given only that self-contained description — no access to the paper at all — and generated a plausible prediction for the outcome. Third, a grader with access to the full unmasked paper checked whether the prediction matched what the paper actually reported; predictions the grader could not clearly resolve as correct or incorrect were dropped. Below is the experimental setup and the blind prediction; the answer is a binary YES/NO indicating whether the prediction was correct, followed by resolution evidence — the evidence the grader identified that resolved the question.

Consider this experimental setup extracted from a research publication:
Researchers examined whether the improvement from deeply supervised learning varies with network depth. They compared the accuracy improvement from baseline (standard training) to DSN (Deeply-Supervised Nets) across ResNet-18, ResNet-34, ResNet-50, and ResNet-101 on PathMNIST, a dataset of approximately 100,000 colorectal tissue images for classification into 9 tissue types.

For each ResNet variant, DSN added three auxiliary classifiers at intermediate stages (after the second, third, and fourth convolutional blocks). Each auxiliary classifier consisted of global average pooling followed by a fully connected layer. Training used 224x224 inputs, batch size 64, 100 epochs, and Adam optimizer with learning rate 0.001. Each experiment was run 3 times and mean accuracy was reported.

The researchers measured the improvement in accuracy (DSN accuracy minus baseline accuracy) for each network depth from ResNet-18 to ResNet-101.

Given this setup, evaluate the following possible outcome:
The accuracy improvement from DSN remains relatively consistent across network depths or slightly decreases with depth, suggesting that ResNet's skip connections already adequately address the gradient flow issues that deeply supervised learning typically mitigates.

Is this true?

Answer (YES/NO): NO